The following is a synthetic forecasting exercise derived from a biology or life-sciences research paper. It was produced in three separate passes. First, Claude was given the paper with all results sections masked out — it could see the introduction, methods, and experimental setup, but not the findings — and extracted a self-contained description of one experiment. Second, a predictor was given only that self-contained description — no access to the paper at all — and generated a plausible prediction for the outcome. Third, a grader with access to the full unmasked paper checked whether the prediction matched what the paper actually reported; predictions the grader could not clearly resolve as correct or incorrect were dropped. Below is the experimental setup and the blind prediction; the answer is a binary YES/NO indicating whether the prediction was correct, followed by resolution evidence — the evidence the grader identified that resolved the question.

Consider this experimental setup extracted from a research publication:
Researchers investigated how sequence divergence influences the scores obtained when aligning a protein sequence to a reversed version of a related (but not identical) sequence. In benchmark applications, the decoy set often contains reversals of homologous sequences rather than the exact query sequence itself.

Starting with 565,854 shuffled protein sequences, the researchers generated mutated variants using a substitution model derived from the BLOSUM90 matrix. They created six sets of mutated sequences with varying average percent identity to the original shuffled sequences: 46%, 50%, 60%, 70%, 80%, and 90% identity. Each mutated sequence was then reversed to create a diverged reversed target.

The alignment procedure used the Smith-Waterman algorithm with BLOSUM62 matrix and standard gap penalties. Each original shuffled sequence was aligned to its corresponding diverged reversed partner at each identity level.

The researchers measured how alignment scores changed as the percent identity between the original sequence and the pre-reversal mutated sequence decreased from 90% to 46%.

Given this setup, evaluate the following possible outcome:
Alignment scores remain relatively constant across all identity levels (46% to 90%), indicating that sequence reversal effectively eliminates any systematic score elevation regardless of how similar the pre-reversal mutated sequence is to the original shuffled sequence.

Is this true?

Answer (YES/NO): NO